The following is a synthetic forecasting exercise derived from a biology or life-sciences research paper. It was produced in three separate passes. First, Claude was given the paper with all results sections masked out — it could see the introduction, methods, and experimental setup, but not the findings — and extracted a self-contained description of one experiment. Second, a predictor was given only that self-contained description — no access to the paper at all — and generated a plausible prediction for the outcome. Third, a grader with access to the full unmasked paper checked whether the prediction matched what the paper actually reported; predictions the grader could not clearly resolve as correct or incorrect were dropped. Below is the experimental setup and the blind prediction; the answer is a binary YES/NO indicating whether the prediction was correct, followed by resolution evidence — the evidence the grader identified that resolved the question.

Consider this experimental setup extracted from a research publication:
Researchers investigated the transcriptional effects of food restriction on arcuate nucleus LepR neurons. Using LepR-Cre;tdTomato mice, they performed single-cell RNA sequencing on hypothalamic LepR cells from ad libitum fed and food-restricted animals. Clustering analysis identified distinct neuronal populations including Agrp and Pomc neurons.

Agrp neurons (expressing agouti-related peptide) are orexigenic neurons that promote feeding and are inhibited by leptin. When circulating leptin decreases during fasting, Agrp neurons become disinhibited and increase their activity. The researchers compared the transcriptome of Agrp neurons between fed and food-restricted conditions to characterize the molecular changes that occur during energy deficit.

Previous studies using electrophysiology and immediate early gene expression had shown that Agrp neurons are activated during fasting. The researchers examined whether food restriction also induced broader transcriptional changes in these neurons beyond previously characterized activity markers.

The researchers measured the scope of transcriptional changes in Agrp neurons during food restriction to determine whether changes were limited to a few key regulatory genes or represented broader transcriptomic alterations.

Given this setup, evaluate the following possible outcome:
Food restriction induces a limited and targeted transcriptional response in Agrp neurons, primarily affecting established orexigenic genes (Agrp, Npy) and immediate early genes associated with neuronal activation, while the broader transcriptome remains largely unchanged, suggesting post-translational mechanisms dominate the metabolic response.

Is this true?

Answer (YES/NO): NO